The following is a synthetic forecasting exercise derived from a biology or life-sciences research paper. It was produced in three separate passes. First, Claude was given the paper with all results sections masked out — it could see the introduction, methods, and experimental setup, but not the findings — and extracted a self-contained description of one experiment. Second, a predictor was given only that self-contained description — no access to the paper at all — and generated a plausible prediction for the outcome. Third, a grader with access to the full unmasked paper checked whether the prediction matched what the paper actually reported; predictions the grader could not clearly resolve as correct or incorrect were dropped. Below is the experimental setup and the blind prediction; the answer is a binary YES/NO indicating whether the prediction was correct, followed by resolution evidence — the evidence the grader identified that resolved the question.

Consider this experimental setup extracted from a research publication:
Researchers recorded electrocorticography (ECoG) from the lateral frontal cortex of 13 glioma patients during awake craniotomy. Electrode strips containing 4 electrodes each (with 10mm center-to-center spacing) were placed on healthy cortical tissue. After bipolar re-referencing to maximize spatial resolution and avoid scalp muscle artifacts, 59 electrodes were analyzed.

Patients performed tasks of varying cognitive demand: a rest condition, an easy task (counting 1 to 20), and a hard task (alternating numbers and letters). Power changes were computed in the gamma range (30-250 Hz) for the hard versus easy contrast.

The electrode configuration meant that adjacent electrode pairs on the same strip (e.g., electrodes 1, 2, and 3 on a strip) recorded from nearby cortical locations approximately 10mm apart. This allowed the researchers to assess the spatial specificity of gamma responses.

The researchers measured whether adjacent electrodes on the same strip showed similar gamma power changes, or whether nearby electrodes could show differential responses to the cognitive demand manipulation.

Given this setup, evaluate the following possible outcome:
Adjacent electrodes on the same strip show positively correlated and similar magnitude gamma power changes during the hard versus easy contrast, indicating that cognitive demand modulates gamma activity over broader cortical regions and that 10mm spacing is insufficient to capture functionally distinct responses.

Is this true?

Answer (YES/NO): NO